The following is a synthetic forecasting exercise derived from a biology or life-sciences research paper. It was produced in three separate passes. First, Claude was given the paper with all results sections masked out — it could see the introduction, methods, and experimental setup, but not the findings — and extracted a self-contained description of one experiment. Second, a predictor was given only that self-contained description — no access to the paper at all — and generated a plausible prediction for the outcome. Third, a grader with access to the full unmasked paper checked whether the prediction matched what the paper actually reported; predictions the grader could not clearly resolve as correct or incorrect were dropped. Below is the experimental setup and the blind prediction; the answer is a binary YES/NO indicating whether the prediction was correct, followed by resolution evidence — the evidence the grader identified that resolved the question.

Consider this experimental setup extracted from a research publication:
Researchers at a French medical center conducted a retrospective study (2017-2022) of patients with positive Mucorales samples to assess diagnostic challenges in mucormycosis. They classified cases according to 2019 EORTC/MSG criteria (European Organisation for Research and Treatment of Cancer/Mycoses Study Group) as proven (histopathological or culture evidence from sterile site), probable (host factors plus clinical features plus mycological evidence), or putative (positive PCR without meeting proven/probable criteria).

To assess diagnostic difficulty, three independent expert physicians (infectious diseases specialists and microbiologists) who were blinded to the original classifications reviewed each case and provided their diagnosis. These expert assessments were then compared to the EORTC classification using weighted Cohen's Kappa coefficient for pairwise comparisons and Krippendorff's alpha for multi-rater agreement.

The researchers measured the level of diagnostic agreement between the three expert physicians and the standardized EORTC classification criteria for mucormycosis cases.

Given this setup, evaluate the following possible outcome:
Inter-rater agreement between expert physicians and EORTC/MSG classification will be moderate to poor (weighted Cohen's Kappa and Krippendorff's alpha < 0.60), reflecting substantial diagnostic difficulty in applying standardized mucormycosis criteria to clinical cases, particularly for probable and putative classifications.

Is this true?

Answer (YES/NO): YES